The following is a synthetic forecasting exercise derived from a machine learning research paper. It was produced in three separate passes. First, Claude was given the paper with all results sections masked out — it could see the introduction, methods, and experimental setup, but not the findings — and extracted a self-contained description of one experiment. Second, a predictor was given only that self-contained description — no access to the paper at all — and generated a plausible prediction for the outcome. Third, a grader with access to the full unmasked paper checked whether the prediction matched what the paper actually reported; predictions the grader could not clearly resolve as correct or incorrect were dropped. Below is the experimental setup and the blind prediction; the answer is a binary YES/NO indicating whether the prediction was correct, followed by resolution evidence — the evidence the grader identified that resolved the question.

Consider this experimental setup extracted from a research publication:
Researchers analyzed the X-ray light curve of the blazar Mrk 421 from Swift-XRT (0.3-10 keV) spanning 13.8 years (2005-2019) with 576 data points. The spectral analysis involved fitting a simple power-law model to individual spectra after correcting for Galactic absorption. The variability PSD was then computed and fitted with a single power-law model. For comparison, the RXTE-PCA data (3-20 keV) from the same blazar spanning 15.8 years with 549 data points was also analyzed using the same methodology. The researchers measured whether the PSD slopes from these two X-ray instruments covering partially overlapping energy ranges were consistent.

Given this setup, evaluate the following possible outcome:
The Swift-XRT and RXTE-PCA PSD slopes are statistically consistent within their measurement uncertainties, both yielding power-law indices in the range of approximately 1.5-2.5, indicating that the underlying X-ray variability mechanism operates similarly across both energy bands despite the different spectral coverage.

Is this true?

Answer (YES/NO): NO